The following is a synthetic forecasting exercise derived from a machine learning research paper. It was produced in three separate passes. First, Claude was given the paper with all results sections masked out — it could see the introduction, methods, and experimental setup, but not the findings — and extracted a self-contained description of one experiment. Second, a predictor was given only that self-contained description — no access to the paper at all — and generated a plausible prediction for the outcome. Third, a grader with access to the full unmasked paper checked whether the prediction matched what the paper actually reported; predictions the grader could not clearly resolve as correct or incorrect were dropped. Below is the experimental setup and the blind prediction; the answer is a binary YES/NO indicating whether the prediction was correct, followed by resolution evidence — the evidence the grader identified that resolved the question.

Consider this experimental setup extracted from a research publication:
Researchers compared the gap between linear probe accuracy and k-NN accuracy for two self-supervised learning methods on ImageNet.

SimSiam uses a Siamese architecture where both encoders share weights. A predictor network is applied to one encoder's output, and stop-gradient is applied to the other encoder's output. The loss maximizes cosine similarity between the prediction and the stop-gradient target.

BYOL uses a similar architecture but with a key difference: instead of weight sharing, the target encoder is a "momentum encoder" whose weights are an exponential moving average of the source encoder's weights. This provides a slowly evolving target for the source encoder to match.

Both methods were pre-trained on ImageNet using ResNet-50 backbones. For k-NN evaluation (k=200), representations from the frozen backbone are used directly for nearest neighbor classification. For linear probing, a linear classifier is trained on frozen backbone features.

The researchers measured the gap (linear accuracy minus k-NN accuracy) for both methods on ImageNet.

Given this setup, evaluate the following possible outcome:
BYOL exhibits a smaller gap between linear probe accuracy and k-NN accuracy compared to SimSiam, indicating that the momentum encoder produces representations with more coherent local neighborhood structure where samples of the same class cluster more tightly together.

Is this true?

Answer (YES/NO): YES